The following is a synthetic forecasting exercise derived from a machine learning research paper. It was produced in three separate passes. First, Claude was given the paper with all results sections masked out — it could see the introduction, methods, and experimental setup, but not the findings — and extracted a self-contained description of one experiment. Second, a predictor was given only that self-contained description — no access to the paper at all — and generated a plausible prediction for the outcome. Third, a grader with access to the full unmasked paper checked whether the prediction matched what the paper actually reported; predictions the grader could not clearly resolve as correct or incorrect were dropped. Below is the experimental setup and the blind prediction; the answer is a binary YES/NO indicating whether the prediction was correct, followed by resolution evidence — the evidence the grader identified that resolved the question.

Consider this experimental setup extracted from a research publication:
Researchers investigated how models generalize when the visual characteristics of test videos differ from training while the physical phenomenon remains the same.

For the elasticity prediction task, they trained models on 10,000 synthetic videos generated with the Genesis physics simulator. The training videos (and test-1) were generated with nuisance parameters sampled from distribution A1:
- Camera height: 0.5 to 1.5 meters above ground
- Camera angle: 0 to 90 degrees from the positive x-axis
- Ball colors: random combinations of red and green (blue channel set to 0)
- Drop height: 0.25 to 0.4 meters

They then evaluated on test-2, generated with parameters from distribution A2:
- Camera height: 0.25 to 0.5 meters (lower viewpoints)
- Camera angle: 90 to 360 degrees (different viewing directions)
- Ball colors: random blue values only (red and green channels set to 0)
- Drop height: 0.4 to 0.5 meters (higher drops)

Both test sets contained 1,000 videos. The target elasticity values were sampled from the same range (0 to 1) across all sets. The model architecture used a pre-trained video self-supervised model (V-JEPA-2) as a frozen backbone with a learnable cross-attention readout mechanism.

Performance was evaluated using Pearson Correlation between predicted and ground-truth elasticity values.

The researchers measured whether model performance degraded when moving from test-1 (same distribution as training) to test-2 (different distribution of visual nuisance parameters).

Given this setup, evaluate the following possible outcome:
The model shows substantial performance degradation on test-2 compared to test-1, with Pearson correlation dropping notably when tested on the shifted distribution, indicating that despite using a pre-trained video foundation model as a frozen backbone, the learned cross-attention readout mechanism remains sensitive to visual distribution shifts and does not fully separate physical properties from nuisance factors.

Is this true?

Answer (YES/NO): NO